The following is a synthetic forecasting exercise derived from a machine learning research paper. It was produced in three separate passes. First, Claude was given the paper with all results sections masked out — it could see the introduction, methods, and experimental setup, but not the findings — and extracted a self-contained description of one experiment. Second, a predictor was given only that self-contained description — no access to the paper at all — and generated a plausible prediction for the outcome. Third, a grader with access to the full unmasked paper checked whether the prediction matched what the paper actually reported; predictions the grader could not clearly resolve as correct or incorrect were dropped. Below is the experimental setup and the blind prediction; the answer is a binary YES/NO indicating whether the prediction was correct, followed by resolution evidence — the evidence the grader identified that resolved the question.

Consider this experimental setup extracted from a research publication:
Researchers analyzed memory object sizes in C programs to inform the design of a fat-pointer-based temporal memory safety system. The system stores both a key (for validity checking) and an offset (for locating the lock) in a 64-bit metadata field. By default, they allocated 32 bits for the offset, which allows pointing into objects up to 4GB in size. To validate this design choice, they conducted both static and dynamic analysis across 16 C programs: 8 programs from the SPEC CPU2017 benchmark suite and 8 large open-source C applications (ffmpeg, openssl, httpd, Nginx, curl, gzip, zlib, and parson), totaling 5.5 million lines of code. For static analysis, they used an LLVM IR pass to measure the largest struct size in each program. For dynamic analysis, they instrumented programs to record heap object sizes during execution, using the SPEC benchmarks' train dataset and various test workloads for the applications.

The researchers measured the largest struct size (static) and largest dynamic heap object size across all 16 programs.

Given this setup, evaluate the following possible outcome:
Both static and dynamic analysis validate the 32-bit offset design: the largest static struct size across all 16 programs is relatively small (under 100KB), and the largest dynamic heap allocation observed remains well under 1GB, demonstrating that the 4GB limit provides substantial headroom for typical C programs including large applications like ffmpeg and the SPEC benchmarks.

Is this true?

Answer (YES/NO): NO